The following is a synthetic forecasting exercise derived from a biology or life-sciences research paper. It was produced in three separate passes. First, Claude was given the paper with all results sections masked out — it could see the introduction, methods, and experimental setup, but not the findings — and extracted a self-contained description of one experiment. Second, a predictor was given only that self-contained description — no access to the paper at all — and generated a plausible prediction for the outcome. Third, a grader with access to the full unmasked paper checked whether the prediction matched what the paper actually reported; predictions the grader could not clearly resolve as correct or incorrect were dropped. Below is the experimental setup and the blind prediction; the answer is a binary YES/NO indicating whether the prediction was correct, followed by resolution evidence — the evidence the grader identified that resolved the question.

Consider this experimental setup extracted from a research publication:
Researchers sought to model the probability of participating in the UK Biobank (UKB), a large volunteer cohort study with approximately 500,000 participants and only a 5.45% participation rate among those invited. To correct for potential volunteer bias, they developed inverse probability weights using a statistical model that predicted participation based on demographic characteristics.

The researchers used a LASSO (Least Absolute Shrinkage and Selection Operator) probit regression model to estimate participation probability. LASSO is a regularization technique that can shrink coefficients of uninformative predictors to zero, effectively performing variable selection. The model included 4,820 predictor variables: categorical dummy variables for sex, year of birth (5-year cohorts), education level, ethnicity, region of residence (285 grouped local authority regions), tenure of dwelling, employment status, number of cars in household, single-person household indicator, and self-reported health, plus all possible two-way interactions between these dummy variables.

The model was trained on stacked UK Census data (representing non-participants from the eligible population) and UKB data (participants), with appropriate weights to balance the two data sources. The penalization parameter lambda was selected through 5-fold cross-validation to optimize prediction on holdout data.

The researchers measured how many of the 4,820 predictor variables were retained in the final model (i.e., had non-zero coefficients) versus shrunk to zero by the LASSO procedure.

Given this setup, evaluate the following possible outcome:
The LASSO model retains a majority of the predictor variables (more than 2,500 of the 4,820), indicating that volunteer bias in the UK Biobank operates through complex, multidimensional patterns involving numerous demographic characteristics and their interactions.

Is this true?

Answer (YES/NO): YES